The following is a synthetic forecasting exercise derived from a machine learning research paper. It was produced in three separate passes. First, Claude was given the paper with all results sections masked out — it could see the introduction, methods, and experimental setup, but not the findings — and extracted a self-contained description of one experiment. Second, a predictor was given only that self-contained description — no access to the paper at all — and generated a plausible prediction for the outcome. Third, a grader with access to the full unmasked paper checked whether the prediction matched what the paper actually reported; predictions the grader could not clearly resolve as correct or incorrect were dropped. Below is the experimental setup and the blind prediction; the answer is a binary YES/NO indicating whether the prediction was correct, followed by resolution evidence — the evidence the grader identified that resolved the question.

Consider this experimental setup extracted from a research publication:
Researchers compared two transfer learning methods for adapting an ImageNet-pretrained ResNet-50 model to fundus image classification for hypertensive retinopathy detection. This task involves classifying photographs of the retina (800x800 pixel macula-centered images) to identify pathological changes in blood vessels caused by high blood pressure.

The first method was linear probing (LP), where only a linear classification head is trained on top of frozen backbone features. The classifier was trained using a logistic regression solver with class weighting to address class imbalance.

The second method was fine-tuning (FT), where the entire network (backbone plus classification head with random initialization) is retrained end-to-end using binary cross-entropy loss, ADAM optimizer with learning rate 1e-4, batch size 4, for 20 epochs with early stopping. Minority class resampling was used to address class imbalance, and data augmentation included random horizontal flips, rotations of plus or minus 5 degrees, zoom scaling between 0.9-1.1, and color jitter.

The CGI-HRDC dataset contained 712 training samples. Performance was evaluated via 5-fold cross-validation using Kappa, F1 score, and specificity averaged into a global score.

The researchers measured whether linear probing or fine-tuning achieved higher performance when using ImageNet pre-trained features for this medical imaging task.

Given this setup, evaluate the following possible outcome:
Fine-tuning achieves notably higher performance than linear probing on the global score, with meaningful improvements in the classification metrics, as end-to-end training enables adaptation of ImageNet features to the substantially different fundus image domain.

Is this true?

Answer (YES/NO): YES